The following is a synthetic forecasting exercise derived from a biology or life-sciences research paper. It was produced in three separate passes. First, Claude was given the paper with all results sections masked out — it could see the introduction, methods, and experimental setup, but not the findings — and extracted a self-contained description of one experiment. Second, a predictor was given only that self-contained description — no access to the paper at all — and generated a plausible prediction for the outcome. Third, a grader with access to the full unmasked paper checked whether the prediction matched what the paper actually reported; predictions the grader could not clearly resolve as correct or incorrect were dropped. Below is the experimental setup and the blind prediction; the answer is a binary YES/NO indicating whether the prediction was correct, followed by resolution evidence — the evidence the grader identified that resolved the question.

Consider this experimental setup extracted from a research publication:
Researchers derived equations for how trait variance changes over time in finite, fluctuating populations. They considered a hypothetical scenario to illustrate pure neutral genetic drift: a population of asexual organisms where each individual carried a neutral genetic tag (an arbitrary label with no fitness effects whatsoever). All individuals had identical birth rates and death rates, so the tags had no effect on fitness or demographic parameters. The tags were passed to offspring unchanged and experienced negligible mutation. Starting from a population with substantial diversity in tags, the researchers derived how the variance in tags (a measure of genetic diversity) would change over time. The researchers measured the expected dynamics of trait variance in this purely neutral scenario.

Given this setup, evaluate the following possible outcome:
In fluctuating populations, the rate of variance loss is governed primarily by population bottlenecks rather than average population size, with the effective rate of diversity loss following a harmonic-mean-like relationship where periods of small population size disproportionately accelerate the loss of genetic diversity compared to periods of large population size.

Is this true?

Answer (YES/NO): NO